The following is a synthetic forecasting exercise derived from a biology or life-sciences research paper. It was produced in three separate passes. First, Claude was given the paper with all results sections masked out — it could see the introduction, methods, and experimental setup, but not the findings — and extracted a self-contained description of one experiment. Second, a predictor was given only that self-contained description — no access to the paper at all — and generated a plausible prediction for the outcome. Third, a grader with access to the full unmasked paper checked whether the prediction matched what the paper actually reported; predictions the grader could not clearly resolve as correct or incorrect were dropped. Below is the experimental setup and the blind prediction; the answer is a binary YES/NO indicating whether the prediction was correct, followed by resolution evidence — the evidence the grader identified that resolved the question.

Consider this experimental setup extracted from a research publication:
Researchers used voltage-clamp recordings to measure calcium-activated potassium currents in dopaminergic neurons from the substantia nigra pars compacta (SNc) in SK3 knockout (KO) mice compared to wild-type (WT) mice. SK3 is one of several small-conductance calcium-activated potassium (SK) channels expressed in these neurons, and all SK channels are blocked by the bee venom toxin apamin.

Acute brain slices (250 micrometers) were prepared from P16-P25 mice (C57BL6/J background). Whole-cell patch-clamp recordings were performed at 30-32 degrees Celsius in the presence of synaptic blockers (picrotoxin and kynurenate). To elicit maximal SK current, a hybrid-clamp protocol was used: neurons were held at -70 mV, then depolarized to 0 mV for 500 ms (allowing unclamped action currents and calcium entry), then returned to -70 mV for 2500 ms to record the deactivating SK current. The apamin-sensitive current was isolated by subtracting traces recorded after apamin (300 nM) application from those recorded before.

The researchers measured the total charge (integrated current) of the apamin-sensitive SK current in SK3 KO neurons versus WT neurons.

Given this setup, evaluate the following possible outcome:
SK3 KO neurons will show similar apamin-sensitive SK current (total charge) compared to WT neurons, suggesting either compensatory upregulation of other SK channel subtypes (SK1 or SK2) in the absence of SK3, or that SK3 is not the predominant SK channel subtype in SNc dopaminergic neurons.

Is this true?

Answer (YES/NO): YES